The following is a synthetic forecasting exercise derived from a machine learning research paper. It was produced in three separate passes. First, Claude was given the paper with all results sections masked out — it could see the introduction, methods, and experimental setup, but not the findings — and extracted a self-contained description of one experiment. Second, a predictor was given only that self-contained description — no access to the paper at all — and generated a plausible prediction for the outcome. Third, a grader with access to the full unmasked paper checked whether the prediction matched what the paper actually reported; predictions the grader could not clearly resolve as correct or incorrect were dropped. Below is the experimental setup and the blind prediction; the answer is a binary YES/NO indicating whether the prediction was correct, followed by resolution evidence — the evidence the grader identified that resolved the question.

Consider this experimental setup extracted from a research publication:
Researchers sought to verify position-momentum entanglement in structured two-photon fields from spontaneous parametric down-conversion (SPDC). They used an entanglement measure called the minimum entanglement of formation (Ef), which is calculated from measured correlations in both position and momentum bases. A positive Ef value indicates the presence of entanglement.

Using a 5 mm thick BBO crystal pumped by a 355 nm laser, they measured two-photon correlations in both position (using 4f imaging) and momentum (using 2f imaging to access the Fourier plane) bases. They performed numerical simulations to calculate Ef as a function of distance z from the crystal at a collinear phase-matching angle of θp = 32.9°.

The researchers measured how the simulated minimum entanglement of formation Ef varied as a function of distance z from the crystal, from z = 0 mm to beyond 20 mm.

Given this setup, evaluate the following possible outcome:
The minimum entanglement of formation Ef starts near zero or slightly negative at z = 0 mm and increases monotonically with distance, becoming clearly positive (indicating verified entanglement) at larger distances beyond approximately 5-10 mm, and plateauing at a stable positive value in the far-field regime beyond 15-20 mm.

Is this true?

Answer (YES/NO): NO